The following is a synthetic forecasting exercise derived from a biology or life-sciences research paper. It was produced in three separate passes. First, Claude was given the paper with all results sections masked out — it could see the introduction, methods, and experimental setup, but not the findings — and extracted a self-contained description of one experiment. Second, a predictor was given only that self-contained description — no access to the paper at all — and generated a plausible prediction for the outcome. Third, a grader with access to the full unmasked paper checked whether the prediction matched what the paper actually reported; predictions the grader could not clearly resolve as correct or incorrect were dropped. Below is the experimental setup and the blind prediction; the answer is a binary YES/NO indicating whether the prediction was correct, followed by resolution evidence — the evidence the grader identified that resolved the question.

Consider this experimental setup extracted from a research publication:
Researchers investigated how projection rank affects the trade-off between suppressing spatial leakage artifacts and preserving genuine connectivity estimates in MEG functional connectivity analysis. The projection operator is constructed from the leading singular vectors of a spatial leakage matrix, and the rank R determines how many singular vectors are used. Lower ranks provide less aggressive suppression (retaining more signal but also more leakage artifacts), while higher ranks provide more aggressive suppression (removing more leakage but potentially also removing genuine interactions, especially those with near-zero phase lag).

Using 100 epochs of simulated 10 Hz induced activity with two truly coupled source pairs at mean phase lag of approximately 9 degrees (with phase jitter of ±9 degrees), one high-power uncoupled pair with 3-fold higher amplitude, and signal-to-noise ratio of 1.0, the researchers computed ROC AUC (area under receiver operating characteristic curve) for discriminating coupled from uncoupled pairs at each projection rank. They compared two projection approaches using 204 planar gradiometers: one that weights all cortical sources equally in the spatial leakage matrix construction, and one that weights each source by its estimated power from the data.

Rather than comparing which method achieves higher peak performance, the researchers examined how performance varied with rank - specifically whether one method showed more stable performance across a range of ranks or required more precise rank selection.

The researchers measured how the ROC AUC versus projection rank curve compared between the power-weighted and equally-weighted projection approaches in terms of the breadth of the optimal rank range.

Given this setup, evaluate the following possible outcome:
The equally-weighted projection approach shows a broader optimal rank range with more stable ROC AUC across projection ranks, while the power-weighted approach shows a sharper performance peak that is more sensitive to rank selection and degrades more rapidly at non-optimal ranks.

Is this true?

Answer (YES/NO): NO